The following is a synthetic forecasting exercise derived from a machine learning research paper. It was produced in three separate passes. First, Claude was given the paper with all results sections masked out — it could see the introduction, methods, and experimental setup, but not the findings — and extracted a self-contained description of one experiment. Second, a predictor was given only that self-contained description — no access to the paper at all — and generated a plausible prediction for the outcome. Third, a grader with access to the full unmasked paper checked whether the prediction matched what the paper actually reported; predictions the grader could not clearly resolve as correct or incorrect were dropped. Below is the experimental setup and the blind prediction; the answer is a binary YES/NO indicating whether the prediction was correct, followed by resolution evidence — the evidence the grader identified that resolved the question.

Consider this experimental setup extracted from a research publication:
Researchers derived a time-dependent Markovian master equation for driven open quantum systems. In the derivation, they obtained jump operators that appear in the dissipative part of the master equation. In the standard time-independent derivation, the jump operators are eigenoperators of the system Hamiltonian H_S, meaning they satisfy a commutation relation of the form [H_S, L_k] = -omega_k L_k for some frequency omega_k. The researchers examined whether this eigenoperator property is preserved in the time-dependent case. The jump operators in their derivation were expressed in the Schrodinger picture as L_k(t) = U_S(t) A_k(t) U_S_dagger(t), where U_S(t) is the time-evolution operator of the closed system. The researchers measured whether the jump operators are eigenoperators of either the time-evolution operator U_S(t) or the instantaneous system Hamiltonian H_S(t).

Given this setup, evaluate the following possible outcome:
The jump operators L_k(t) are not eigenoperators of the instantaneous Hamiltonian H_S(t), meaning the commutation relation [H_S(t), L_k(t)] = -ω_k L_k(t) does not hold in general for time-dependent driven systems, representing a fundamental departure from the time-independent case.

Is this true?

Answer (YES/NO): YES